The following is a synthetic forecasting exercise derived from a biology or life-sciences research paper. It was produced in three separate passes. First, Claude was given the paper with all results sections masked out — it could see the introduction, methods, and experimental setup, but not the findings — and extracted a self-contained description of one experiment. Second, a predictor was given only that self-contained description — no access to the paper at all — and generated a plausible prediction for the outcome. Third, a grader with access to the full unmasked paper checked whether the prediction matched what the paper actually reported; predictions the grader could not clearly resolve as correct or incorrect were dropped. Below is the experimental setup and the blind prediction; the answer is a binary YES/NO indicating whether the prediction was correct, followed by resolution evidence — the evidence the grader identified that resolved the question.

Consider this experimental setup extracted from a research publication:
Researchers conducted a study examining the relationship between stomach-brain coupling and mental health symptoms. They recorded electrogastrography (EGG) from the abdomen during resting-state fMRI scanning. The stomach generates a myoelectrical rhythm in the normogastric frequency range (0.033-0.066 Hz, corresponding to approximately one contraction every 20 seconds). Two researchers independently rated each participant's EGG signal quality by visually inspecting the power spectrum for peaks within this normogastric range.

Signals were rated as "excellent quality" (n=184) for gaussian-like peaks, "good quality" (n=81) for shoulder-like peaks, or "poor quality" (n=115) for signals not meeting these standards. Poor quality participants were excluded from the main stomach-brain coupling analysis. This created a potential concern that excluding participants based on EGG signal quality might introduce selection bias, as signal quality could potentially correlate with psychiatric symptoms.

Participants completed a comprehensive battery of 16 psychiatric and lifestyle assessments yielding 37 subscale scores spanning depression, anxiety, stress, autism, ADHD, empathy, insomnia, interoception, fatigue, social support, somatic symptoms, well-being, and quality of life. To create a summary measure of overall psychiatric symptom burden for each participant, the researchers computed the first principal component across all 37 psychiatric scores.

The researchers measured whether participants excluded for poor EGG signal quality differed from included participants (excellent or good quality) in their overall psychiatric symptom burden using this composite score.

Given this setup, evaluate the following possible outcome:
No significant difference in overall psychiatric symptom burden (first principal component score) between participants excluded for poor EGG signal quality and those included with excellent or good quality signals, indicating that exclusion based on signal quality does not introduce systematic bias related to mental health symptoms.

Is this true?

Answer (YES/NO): YES